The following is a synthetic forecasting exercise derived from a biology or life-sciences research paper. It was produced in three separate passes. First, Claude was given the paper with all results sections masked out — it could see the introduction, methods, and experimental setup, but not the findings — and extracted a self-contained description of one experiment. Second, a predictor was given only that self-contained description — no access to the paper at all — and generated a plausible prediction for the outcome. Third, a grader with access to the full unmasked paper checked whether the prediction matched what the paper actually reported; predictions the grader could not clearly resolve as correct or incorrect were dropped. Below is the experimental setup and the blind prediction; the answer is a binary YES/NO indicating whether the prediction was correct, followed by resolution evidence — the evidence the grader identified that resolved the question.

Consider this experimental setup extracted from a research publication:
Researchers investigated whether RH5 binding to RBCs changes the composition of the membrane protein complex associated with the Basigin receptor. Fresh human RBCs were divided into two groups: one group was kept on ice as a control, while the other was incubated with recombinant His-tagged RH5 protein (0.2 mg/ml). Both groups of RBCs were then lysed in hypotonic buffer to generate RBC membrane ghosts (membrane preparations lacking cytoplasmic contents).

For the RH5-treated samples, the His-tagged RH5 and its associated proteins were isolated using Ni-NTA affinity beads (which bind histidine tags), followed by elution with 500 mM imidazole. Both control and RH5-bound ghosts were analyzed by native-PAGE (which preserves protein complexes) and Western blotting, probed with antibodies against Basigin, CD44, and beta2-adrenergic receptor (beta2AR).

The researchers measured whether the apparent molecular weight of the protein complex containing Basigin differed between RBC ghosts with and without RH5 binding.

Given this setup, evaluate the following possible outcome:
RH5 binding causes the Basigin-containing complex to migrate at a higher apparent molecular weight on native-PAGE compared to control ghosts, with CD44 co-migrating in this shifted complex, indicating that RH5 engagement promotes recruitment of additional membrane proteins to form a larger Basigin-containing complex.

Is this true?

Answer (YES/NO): YES